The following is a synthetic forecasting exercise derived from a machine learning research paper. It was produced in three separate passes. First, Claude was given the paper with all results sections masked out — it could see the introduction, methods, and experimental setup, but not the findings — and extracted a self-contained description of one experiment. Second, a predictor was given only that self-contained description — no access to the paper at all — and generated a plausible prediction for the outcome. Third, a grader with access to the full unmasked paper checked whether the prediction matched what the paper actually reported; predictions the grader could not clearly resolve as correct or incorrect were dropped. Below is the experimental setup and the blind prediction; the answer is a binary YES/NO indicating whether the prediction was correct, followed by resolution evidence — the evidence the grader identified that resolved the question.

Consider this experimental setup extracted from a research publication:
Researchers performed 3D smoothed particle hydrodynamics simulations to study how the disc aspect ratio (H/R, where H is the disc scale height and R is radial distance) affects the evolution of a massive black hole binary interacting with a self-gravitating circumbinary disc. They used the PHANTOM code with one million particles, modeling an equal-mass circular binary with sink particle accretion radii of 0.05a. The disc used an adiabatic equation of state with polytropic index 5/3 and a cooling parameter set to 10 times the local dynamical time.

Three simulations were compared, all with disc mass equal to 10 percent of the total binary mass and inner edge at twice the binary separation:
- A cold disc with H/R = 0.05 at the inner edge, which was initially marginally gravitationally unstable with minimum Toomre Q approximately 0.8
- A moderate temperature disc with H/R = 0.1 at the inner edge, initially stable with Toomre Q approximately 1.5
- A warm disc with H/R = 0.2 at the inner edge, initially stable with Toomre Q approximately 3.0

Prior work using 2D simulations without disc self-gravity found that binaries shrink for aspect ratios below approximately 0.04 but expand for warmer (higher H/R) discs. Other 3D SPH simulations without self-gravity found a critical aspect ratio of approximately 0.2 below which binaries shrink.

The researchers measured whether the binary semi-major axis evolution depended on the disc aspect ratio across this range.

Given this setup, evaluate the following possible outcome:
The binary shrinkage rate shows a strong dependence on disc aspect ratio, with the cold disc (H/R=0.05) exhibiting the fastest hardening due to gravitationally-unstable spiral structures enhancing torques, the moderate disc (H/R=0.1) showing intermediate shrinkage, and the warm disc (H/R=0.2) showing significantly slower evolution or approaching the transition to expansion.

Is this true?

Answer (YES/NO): NO